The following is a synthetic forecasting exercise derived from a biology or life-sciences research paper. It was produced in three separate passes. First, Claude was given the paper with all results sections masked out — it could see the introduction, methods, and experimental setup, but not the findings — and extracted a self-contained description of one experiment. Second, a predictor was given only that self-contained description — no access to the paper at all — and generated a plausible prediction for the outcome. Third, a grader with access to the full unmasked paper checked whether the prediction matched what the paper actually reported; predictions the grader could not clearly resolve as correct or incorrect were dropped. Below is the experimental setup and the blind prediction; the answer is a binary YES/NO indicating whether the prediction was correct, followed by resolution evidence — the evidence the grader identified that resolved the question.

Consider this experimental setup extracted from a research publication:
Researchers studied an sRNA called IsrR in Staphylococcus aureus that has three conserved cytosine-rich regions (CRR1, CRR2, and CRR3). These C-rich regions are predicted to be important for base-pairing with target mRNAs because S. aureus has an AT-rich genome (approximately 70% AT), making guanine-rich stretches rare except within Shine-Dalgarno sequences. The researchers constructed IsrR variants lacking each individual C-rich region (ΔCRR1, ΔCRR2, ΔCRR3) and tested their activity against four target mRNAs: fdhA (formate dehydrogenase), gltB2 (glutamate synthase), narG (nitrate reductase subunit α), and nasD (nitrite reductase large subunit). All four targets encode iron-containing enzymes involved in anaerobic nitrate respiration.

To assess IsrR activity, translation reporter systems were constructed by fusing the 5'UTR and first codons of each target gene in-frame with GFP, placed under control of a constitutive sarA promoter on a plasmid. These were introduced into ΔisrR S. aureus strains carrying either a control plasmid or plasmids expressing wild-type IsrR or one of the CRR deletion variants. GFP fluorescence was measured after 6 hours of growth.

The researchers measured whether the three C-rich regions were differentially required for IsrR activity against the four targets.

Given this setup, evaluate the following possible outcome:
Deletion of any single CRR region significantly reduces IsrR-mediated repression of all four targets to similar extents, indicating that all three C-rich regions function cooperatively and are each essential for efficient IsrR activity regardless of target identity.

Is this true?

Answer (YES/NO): NO